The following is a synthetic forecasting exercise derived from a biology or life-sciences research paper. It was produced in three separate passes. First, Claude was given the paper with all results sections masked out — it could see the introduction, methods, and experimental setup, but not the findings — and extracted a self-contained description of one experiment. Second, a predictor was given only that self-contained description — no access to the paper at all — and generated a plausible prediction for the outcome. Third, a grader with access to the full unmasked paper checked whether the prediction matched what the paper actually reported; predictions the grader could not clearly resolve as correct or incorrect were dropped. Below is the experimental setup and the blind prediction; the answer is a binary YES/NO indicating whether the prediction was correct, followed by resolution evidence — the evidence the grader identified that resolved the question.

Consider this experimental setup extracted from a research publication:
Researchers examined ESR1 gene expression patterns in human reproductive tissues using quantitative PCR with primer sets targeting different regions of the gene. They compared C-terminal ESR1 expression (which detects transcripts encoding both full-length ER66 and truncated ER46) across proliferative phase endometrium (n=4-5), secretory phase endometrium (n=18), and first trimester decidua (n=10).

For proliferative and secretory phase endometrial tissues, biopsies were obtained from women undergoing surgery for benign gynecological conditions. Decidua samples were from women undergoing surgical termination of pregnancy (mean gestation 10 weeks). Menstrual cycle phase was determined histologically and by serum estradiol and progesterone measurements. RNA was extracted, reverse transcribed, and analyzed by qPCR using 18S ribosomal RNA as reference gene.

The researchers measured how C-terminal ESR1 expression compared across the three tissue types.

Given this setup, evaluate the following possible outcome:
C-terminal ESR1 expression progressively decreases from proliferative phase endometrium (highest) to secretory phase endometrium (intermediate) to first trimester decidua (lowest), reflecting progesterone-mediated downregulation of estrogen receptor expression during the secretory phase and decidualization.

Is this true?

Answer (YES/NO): NO